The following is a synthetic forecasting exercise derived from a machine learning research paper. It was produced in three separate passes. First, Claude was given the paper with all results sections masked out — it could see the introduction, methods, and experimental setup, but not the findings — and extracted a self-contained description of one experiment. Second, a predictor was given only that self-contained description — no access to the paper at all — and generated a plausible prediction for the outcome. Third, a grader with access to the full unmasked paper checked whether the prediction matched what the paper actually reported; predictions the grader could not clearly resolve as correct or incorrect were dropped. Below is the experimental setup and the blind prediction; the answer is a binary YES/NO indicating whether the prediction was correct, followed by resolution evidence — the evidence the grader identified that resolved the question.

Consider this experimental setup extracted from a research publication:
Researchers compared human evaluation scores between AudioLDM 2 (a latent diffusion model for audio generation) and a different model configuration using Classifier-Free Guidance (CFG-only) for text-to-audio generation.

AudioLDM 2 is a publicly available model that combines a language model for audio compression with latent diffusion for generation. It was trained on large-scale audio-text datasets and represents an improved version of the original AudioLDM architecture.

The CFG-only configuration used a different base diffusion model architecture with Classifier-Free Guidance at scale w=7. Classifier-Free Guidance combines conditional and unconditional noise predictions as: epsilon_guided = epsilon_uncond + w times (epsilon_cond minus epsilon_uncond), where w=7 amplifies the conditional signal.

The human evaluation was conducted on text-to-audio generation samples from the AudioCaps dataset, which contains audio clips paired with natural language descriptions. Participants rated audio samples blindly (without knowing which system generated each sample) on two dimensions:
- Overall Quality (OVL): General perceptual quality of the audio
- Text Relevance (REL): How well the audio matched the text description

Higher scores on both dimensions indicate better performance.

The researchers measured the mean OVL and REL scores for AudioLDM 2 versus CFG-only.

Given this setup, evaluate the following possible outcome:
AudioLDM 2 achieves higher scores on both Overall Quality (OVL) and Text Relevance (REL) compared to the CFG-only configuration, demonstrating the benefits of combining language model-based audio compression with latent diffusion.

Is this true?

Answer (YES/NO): NO